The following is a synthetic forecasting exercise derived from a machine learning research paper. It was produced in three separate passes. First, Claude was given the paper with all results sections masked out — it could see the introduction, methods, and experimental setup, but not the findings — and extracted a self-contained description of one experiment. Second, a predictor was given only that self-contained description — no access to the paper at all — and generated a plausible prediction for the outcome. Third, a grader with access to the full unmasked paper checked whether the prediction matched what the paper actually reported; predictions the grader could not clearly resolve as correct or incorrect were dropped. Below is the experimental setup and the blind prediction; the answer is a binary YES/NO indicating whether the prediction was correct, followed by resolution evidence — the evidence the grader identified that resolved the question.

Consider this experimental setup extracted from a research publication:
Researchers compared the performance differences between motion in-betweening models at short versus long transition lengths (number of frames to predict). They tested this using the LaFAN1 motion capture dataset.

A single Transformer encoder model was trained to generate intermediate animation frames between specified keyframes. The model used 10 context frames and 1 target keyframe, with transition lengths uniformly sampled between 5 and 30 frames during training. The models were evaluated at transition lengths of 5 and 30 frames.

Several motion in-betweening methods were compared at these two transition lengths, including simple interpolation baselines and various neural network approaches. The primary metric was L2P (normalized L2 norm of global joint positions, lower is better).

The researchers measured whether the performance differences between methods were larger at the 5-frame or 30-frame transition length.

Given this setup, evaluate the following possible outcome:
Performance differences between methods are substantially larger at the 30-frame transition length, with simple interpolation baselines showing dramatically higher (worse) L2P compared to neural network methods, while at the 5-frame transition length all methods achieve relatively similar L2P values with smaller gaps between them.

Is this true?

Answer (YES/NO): YES